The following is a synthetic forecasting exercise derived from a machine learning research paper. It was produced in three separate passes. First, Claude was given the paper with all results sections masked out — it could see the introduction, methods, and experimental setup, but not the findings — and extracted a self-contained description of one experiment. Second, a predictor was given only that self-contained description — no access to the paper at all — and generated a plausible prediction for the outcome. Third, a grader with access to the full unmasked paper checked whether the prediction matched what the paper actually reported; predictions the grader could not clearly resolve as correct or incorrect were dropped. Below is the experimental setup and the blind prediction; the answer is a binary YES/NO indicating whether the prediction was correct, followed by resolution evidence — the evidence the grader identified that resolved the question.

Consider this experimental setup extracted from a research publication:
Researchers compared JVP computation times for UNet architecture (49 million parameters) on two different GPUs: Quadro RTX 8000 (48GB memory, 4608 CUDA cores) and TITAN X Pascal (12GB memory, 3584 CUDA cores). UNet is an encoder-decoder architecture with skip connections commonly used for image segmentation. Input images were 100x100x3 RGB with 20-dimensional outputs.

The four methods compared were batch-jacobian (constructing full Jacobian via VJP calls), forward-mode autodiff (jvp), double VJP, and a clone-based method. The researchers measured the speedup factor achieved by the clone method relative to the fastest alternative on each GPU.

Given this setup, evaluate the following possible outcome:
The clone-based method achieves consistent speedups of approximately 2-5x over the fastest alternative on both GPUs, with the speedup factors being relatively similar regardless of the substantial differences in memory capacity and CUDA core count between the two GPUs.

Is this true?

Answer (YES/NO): NO